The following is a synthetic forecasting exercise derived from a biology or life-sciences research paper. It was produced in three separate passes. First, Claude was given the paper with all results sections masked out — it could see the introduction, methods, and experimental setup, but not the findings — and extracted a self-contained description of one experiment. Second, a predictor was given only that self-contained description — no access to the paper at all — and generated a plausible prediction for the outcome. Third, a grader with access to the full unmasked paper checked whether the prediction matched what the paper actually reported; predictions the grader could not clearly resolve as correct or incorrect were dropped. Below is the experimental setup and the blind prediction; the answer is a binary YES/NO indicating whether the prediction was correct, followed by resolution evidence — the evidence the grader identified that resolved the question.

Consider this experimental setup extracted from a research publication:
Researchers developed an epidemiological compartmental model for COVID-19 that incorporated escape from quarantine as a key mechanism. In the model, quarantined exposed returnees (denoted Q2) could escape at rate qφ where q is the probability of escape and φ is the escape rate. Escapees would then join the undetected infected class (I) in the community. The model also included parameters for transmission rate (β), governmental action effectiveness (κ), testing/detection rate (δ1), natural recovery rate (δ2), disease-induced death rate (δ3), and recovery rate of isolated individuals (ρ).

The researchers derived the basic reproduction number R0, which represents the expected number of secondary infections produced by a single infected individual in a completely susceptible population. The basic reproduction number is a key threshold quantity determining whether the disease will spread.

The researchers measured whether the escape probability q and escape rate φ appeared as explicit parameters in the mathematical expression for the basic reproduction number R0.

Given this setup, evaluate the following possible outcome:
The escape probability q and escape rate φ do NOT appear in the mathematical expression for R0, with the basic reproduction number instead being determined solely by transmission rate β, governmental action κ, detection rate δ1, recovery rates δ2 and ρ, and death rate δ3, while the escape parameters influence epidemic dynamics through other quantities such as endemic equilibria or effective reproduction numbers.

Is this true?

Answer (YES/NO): NO